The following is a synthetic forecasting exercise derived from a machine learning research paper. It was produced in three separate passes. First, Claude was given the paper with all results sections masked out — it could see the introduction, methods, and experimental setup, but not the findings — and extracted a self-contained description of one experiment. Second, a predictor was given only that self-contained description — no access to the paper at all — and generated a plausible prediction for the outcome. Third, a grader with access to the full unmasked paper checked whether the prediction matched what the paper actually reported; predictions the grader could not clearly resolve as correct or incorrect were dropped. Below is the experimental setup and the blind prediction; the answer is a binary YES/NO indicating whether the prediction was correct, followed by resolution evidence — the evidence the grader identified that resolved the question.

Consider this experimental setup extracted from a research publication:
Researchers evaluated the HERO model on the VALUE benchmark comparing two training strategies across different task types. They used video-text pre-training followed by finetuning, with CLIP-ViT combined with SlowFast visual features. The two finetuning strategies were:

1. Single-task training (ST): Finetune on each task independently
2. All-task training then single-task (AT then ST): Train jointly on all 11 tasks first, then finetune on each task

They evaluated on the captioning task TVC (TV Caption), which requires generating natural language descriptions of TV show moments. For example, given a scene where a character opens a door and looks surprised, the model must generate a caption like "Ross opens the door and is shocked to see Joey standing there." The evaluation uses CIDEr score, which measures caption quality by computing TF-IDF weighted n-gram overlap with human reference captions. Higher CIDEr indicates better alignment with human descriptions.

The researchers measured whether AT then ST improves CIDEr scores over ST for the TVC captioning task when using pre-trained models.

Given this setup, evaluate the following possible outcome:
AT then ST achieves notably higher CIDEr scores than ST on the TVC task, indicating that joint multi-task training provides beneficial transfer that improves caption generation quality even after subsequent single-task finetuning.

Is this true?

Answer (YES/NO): NO